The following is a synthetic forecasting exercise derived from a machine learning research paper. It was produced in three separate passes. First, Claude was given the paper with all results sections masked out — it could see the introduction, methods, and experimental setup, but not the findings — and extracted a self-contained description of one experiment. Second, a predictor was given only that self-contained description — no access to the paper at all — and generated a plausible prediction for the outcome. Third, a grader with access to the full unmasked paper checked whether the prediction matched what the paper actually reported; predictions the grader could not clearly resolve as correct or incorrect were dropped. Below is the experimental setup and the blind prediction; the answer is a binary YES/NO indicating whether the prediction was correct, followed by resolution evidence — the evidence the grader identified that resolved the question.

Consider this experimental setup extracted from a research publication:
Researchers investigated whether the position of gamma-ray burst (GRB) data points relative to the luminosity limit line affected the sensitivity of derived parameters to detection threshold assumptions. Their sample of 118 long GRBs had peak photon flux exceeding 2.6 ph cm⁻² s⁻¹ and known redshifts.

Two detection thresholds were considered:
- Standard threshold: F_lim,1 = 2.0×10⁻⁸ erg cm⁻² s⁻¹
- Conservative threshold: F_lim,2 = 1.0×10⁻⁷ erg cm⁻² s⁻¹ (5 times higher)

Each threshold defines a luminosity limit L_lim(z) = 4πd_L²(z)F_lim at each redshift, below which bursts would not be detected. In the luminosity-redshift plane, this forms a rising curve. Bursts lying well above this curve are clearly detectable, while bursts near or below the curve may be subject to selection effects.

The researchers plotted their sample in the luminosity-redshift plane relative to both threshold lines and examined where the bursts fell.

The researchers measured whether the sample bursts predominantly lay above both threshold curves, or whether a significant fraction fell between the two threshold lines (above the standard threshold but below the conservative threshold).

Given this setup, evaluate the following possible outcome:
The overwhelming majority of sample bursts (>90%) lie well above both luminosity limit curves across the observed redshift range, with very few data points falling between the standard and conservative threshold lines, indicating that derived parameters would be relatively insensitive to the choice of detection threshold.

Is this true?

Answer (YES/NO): YES